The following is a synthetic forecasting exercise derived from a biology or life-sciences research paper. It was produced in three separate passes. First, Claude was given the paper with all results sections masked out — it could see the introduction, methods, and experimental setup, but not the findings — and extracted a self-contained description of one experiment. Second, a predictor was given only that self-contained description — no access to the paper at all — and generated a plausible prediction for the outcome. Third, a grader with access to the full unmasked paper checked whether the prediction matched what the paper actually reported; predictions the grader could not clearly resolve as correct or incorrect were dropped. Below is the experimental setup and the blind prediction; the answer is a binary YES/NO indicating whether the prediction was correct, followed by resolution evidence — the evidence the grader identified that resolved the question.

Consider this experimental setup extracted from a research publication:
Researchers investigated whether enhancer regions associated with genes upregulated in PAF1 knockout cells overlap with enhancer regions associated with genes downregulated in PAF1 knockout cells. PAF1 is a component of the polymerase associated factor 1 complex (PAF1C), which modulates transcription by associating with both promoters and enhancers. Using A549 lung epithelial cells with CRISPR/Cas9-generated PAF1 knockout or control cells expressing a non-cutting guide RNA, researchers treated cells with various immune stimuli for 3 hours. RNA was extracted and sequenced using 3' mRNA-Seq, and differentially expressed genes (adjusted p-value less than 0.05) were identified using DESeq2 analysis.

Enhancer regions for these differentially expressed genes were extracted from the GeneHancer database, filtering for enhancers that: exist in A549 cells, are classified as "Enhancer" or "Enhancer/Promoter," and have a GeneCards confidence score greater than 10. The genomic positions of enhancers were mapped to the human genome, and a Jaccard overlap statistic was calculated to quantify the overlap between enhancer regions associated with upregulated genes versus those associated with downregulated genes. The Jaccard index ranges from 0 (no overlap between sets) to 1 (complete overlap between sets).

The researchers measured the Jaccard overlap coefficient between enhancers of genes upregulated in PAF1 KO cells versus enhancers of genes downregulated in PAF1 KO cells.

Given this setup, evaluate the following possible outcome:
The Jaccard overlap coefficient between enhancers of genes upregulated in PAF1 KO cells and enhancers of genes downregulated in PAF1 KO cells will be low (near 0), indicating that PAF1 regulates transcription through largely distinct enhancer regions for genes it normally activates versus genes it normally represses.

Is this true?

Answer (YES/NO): YES